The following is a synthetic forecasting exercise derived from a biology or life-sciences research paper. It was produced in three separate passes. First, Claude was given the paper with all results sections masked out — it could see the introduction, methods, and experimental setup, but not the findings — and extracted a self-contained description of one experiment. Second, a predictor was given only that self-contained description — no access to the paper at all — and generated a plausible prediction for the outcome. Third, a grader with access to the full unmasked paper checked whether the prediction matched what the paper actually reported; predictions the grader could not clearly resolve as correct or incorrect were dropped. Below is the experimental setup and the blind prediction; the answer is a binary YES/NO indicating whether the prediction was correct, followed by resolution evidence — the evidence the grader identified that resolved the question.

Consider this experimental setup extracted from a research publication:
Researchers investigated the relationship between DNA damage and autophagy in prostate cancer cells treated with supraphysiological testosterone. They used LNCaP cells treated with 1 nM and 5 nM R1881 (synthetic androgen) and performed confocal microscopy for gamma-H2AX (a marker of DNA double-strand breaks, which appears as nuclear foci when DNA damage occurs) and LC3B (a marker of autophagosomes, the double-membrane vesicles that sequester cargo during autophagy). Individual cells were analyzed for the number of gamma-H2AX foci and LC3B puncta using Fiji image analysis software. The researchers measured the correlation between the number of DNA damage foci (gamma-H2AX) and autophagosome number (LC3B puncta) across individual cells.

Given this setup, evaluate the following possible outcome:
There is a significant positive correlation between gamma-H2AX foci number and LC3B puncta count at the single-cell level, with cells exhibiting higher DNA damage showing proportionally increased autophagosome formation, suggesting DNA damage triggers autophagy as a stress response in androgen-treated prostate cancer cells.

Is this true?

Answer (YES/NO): NO